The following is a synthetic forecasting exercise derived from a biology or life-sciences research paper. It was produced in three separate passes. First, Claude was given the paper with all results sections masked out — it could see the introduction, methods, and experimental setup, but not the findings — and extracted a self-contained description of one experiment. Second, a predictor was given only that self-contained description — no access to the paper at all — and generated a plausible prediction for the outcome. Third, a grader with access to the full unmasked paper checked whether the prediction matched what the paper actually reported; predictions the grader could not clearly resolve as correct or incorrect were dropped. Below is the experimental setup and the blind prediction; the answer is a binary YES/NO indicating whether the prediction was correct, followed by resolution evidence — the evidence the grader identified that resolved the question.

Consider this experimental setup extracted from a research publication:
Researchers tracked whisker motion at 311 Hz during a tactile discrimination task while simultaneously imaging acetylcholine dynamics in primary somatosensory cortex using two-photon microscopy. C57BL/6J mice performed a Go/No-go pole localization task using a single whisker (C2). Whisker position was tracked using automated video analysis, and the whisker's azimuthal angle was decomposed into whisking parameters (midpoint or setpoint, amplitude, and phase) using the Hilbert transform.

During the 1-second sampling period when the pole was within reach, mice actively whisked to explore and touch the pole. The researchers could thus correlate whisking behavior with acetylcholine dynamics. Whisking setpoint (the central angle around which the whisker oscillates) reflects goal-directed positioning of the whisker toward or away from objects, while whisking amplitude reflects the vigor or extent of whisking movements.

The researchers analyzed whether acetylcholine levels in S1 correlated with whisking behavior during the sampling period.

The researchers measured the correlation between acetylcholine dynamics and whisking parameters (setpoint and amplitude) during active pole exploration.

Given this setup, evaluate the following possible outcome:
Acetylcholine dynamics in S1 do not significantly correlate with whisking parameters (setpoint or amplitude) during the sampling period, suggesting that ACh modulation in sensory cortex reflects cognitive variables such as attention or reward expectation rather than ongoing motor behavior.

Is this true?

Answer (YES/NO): NO